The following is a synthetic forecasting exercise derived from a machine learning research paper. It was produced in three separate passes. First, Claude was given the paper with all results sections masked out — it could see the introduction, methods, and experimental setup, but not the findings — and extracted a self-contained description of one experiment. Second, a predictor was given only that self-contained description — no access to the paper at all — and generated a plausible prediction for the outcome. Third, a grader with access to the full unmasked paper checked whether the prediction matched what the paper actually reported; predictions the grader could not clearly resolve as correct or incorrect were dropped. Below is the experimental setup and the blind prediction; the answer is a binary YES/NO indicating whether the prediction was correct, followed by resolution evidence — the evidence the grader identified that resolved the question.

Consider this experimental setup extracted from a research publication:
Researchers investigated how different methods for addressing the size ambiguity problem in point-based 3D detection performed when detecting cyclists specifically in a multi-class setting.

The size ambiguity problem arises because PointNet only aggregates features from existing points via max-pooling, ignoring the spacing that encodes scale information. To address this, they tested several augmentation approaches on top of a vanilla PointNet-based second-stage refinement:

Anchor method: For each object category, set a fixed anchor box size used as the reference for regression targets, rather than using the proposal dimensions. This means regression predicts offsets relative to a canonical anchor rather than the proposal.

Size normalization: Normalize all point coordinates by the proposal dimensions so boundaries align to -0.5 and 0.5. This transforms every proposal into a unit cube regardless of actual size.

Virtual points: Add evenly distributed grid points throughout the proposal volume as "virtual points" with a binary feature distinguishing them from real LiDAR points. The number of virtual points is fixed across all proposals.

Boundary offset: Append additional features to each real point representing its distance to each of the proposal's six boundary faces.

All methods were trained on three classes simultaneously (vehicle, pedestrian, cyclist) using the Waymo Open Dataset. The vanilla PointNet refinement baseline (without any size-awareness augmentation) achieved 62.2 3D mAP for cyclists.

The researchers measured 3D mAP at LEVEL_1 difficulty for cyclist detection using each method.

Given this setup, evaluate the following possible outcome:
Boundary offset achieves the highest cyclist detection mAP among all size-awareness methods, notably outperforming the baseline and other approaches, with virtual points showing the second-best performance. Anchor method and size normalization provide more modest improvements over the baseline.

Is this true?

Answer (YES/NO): YES